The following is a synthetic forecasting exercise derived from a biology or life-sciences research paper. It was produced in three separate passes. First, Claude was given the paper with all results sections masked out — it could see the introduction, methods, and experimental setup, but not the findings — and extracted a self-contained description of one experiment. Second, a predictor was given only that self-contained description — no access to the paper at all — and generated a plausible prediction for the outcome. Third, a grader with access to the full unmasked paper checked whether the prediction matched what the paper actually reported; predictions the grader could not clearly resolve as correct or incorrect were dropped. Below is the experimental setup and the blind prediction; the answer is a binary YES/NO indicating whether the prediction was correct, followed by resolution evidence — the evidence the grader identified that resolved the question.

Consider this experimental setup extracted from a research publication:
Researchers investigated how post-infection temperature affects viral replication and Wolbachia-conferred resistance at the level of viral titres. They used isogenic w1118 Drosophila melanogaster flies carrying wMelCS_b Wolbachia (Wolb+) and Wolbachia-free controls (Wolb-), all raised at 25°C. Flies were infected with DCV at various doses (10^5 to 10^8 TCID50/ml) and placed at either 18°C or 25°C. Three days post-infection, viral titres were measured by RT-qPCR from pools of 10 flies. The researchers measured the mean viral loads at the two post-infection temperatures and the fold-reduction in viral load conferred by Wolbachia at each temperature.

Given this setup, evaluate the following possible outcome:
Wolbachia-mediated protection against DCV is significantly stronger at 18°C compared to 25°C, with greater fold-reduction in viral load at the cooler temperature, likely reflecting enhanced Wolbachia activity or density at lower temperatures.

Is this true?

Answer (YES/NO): NO